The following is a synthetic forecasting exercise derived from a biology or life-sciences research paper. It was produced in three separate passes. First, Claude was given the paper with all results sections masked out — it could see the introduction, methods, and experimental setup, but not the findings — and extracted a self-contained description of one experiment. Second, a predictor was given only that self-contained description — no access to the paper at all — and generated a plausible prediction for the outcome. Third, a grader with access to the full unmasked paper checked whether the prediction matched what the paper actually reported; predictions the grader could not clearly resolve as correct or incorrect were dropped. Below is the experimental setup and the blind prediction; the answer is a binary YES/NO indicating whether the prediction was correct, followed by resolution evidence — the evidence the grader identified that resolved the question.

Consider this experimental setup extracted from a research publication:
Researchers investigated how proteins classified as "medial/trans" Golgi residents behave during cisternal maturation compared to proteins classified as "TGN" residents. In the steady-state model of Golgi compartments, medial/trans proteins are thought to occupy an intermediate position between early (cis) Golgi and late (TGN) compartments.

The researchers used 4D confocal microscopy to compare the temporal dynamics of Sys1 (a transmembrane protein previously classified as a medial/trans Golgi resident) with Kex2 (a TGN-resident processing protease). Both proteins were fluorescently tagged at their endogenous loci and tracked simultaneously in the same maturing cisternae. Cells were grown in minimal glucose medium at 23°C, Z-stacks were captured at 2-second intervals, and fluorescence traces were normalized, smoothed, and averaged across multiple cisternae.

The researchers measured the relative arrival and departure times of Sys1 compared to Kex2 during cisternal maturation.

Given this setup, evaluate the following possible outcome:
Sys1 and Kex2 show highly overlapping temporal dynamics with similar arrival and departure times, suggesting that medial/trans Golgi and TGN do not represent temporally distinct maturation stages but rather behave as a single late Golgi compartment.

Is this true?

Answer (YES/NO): NO